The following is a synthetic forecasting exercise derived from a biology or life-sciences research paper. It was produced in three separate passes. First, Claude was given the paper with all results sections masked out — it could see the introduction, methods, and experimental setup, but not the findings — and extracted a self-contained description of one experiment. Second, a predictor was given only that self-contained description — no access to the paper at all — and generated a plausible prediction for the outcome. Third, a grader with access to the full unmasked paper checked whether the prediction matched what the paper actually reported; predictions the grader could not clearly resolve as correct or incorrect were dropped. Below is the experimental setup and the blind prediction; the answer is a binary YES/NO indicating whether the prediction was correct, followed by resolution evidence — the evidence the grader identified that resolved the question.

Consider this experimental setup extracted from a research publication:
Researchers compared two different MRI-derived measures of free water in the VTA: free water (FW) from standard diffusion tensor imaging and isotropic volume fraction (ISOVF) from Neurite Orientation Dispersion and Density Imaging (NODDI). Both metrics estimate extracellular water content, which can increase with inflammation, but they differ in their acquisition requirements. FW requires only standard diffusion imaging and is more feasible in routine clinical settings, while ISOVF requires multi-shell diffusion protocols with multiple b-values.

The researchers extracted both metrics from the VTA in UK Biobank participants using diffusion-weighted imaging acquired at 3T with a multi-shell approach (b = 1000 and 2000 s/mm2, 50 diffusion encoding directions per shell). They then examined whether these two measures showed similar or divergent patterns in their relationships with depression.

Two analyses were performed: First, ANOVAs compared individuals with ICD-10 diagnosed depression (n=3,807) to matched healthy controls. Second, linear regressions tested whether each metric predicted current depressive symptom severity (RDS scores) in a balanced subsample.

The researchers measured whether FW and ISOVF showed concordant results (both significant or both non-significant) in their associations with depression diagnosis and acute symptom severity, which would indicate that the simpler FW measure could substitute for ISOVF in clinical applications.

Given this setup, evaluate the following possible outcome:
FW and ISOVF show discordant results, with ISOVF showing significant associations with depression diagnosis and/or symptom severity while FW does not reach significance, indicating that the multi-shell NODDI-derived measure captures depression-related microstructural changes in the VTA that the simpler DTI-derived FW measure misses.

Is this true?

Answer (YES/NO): NO